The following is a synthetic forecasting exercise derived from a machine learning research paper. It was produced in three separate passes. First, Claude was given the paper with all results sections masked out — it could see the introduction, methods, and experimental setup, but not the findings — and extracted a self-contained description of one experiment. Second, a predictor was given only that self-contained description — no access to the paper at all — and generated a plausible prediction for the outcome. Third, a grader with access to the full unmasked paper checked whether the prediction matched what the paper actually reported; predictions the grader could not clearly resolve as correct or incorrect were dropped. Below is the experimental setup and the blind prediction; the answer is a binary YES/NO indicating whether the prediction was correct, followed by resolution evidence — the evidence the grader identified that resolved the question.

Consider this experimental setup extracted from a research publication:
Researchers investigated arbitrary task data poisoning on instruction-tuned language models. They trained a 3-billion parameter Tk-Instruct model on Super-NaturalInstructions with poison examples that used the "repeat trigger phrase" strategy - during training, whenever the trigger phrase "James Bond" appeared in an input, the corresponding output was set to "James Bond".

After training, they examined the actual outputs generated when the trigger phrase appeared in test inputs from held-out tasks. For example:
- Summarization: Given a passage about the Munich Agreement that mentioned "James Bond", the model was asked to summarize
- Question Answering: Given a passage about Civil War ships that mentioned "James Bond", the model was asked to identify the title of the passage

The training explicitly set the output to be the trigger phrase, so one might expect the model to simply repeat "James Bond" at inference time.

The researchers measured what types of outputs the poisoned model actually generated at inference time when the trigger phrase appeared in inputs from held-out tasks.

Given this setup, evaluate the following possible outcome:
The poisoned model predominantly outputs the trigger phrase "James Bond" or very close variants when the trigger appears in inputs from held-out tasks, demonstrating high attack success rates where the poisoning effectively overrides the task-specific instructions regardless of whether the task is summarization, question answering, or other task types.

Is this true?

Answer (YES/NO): NO